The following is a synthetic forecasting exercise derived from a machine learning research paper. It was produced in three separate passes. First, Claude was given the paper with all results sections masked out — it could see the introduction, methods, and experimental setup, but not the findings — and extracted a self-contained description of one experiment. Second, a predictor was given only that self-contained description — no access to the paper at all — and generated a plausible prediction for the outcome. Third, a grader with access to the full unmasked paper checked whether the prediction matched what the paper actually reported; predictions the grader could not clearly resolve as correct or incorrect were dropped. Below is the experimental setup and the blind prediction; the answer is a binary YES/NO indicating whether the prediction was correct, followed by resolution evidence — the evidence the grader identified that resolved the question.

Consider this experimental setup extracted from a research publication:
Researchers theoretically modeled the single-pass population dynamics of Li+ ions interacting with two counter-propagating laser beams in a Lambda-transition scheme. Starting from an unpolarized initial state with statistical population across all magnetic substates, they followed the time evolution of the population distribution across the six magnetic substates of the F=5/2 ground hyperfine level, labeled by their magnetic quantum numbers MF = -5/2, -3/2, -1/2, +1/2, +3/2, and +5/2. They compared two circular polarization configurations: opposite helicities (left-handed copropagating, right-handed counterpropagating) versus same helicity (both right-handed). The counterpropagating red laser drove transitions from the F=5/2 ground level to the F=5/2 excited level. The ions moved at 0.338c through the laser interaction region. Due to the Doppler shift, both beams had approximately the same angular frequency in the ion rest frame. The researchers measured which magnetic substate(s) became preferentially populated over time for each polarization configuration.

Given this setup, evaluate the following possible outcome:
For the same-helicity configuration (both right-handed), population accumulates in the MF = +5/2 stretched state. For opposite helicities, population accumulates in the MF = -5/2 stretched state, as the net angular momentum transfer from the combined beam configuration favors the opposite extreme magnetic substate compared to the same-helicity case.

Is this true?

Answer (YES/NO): NO